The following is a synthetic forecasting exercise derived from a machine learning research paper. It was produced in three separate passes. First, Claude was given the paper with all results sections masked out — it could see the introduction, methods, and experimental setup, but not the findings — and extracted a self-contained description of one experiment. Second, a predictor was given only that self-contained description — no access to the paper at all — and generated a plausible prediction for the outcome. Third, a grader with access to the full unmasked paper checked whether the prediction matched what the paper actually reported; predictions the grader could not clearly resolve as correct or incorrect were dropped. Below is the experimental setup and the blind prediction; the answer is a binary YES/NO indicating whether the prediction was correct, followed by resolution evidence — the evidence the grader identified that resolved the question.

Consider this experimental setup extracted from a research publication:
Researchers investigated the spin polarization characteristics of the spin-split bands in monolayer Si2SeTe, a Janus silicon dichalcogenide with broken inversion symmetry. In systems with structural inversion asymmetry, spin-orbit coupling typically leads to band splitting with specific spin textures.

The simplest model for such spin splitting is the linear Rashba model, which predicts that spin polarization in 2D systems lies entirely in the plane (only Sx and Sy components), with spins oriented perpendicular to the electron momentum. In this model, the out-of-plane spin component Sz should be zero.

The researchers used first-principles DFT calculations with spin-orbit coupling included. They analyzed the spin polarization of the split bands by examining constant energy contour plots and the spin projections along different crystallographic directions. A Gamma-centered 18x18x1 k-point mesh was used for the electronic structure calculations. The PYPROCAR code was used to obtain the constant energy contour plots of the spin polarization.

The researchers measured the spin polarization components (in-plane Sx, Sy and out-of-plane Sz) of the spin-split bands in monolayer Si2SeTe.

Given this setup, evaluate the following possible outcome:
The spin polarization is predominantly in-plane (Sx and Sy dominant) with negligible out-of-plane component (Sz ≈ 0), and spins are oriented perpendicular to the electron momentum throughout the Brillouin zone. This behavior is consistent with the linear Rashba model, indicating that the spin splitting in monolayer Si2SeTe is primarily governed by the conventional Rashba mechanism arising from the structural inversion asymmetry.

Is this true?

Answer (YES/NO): NO